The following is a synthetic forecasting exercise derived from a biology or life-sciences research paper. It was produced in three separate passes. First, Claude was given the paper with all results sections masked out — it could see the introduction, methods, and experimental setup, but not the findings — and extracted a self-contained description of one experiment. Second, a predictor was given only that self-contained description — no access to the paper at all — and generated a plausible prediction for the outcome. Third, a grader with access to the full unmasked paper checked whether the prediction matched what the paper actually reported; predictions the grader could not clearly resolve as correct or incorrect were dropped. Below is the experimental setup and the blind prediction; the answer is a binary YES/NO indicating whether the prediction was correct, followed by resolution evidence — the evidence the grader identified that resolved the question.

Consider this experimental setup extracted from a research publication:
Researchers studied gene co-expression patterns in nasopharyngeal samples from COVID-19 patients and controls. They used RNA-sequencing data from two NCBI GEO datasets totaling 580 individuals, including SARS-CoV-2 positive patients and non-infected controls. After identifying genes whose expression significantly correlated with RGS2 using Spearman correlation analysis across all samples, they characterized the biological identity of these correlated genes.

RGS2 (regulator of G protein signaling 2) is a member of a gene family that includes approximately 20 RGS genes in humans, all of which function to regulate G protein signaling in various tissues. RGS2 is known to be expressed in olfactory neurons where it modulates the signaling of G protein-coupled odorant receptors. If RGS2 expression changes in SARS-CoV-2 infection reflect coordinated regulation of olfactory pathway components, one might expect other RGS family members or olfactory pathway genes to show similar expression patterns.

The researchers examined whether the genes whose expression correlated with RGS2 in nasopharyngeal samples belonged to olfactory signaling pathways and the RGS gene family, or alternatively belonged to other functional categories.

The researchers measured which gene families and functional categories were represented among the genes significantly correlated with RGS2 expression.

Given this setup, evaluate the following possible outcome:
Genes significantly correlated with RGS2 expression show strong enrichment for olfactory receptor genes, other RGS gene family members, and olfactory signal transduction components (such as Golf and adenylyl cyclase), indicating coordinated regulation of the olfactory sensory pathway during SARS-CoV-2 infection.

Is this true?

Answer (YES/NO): NO